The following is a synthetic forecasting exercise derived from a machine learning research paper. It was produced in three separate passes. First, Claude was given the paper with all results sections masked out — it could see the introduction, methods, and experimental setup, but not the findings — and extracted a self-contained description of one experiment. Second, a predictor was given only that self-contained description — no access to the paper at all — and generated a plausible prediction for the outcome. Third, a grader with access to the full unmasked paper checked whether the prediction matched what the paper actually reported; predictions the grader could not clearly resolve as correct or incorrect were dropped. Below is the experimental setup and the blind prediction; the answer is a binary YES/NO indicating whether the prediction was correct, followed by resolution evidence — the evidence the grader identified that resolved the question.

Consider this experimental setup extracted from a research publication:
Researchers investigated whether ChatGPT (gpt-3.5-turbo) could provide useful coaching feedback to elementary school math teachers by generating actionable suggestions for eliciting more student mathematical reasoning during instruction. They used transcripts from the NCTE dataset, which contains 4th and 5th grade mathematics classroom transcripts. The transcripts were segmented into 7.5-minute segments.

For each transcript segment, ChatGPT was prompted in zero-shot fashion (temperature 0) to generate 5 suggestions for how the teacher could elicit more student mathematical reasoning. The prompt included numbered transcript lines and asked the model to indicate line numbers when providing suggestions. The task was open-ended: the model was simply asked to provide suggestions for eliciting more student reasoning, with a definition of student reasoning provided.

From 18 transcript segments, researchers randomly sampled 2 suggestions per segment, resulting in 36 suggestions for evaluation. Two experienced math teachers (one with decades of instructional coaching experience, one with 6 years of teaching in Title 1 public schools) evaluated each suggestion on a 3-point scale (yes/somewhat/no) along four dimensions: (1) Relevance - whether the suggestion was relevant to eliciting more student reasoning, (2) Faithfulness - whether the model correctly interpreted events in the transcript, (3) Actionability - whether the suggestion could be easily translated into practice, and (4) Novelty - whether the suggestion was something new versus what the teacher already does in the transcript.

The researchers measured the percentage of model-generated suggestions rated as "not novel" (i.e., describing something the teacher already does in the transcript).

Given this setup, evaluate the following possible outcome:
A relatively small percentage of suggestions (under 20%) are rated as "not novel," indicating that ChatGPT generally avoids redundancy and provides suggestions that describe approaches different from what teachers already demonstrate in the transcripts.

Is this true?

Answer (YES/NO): NO